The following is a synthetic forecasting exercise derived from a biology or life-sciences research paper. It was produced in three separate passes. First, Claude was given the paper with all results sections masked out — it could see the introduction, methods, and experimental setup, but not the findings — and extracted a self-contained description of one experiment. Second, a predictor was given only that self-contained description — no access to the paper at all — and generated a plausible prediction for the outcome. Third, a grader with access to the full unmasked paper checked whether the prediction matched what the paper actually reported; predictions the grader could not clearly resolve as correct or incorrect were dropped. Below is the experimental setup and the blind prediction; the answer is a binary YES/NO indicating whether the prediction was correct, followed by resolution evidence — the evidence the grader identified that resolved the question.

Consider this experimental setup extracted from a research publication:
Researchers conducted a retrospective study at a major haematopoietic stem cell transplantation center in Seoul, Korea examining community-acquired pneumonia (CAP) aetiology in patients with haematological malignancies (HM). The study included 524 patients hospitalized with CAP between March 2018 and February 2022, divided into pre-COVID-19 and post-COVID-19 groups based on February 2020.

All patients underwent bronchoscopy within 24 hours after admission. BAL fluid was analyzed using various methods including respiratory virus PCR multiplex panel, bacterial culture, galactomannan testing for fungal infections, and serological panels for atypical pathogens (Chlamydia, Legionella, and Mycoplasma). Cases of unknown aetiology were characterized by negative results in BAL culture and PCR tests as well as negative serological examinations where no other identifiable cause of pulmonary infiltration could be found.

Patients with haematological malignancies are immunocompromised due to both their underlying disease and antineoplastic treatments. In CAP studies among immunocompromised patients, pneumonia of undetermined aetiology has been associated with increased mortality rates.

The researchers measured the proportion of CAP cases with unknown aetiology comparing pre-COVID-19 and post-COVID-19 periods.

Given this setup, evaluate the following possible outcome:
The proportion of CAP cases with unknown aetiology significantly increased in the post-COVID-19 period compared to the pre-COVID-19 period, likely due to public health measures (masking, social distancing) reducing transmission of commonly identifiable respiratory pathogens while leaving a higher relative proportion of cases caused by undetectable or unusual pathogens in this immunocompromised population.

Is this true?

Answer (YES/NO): NO